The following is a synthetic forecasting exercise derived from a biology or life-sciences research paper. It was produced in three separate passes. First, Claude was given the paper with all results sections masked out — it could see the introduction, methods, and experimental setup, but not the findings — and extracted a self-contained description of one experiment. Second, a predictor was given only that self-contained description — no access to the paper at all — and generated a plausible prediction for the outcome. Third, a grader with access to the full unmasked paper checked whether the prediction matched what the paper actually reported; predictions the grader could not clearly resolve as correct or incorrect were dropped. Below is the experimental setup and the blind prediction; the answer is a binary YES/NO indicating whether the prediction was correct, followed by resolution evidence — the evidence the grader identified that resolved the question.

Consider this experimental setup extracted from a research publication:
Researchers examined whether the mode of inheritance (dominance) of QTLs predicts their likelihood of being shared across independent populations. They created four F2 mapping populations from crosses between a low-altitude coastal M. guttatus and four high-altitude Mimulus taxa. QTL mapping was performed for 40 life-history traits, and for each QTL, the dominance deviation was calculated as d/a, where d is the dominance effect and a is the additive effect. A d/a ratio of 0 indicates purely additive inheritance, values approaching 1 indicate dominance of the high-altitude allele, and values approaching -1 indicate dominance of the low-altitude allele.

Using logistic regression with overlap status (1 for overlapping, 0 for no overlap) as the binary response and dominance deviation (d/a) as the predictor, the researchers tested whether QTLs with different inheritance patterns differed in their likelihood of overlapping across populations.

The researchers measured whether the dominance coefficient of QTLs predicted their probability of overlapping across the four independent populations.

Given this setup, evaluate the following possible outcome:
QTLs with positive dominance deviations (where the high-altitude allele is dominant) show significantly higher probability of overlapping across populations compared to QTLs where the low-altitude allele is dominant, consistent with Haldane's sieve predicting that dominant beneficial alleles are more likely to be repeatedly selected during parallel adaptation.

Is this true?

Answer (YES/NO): NO